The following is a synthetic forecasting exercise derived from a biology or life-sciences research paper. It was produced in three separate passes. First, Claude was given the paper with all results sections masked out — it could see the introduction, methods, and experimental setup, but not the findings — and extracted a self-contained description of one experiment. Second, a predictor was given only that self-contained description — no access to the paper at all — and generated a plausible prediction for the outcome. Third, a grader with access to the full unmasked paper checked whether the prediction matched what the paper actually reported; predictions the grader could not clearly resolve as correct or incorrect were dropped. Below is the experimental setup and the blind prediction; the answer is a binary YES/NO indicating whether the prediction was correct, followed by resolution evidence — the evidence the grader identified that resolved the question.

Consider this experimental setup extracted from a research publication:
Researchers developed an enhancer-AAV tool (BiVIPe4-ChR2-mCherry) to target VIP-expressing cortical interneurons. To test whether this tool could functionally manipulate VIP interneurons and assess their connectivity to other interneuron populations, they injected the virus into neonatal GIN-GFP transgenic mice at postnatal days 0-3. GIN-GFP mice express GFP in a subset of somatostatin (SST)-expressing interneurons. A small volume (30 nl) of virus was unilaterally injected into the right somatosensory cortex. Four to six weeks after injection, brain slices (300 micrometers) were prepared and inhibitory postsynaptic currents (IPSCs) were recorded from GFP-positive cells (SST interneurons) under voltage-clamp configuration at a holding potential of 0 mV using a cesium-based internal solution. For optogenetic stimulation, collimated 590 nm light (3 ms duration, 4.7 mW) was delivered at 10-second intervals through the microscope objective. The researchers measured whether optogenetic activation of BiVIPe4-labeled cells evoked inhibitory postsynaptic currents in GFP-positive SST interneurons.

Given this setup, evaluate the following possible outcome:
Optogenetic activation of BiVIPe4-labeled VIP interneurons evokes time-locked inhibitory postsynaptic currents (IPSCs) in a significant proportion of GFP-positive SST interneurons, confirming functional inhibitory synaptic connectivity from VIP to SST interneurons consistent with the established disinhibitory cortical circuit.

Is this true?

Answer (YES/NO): YES